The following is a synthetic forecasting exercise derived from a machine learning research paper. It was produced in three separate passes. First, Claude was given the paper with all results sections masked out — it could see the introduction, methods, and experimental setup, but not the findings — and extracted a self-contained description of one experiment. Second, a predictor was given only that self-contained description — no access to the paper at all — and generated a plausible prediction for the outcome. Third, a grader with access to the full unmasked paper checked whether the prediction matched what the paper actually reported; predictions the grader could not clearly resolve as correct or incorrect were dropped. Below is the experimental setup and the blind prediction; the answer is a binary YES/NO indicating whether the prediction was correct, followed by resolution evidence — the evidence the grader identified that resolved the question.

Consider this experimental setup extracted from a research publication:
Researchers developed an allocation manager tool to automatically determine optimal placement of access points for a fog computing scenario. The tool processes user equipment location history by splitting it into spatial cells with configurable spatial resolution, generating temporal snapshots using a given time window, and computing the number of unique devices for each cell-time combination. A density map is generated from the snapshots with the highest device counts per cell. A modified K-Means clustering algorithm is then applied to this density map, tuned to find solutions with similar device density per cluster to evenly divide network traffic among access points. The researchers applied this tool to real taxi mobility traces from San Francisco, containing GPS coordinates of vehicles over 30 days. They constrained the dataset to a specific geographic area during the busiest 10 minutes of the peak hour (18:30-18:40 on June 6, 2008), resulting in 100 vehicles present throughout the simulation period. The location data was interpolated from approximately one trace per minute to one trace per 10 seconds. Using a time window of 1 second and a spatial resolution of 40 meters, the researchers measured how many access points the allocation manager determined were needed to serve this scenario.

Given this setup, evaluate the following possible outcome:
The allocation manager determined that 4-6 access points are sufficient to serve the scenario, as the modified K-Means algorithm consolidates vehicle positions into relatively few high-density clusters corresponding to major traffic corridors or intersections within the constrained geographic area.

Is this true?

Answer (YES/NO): NO